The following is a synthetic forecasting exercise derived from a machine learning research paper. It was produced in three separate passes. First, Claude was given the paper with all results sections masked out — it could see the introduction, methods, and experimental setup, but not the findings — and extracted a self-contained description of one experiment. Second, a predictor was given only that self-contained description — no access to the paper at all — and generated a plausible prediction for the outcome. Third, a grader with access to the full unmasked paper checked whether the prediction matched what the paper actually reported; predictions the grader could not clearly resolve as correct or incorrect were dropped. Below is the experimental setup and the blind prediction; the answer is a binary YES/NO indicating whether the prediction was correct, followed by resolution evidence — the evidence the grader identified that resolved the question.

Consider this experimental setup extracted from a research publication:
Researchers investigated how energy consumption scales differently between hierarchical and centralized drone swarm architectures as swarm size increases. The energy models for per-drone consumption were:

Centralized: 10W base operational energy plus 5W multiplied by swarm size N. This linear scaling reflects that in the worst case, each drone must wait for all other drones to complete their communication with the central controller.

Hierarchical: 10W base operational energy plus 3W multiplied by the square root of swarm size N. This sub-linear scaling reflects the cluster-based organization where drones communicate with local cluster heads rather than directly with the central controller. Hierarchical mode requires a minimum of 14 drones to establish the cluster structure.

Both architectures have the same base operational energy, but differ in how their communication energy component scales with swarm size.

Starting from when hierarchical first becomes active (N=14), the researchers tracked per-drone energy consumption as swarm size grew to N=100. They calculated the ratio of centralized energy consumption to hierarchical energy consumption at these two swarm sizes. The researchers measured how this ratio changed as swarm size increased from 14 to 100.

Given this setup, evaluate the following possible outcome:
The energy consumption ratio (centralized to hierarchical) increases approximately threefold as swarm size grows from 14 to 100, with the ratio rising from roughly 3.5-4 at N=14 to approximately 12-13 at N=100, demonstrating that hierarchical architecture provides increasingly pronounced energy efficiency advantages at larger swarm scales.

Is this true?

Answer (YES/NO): YES